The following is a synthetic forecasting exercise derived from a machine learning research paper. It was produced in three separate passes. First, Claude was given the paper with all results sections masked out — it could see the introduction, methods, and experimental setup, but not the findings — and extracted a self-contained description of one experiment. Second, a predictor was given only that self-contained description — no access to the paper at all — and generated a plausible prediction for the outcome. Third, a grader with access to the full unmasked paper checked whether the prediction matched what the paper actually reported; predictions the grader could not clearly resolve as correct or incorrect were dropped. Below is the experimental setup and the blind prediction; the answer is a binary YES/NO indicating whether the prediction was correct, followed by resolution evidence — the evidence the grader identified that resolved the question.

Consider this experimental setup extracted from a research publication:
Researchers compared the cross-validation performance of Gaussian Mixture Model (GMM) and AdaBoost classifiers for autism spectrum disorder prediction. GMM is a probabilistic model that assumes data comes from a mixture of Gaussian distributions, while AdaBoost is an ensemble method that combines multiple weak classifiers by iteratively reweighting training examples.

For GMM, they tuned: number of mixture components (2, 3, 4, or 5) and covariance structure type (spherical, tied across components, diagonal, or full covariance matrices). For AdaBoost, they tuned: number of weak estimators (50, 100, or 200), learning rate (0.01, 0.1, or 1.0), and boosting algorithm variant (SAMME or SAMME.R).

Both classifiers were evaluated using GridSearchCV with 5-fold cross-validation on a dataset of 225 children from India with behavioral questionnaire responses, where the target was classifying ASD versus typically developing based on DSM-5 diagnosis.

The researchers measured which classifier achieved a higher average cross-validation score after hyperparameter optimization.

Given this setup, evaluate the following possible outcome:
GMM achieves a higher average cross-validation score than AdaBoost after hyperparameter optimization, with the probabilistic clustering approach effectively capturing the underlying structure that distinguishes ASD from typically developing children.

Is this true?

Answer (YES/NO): YES